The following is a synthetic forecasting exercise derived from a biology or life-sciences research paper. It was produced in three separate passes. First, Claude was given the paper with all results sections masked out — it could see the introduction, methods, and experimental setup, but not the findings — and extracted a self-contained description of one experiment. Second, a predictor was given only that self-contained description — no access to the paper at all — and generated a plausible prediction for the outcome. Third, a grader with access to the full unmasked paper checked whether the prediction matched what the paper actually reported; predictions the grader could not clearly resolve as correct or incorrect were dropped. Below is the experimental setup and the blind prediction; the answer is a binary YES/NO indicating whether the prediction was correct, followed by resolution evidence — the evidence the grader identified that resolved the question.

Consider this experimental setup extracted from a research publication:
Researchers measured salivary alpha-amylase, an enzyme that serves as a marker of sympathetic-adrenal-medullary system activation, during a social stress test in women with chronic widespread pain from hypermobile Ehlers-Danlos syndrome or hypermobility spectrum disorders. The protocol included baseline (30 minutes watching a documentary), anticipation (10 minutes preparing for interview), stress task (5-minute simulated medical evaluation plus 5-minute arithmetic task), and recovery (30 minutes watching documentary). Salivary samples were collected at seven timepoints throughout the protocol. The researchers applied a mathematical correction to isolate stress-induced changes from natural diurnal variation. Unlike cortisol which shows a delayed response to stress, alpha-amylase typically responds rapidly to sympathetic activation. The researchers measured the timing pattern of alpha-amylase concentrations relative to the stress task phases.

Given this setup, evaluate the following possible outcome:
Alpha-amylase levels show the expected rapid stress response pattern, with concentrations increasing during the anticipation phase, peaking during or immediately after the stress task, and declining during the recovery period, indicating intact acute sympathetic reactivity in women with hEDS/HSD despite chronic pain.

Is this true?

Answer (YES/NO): NO